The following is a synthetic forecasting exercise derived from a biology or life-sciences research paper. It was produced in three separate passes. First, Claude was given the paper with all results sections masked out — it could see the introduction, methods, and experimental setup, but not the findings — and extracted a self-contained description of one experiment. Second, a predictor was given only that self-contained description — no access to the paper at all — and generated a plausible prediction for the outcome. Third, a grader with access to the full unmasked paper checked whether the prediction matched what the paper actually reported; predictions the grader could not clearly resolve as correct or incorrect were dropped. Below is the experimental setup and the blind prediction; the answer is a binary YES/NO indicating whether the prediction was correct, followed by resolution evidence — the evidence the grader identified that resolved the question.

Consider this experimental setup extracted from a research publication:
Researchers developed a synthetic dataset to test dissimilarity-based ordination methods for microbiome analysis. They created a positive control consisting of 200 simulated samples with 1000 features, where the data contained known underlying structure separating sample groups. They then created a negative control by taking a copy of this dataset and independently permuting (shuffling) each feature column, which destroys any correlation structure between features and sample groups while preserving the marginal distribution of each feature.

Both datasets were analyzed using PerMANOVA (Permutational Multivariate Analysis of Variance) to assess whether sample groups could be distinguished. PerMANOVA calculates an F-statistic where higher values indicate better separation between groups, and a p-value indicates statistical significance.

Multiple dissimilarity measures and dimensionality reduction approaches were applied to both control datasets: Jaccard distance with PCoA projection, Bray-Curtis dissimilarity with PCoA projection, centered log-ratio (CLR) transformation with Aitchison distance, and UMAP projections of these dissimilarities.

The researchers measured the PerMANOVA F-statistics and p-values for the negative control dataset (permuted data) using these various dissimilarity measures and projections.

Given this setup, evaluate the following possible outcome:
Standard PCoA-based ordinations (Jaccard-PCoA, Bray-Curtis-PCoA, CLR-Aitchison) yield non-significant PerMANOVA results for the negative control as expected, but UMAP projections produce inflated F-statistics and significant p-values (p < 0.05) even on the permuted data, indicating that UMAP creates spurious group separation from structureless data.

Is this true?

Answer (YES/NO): NO